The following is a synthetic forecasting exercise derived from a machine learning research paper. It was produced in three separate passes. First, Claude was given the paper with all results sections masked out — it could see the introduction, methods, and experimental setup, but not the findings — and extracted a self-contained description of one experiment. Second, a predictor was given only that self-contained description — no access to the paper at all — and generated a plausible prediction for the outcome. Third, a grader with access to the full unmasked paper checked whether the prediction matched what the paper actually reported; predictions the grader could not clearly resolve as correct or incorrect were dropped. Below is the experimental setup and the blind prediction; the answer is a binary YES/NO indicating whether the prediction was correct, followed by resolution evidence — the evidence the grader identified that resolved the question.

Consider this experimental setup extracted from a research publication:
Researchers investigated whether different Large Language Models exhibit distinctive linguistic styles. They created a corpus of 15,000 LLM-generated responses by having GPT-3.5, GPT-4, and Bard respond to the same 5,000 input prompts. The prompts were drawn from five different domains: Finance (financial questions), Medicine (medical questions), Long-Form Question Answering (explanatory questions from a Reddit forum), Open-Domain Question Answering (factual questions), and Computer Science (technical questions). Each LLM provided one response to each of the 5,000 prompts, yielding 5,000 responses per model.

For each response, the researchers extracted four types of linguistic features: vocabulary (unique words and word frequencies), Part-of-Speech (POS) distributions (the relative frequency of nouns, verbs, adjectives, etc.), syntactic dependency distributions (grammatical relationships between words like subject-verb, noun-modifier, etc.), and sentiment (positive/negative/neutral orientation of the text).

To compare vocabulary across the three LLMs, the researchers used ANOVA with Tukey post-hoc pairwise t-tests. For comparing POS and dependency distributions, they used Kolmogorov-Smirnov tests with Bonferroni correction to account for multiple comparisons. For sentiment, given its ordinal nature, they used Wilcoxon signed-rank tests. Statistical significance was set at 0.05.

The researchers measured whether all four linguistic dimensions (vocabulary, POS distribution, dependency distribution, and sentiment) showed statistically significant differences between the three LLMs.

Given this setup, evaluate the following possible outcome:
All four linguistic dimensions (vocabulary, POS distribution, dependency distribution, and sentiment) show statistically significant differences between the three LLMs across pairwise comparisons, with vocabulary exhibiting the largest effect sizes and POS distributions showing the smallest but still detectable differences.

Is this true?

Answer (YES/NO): NO